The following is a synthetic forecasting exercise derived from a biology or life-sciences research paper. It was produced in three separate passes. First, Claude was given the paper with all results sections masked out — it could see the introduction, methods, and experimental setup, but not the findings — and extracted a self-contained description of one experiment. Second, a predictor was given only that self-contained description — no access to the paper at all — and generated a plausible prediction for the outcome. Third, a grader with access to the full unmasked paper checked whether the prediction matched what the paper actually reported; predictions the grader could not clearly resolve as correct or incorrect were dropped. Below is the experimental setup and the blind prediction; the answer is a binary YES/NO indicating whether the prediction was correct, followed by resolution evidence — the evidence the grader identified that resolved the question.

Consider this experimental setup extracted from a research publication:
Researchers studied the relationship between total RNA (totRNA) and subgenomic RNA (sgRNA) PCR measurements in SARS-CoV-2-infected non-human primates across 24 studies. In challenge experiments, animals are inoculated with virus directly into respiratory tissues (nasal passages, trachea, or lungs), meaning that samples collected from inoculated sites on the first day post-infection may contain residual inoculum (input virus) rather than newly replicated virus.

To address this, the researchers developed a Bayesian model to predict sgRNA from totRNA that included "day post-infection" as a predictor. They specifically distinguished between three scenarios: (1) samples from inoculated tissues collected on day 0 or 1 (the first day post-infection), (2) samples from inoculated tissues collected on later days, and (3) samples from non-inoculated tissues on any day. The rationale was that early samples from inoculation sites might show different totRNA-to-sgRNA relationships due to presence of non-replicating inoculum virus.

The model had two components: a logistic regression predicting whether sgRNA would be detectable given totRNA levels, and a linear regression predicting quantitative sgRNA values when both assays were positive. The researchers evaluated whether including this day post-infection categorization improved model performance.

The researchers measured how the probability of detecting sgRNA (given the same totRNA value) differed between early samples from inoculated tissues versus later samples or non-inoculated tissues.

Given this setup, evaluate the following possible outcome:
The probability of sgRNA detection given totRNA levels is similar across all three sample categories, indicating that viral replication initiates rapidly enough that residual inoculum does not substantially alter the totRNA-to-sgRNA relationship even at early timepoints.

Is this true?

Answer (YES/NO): NO